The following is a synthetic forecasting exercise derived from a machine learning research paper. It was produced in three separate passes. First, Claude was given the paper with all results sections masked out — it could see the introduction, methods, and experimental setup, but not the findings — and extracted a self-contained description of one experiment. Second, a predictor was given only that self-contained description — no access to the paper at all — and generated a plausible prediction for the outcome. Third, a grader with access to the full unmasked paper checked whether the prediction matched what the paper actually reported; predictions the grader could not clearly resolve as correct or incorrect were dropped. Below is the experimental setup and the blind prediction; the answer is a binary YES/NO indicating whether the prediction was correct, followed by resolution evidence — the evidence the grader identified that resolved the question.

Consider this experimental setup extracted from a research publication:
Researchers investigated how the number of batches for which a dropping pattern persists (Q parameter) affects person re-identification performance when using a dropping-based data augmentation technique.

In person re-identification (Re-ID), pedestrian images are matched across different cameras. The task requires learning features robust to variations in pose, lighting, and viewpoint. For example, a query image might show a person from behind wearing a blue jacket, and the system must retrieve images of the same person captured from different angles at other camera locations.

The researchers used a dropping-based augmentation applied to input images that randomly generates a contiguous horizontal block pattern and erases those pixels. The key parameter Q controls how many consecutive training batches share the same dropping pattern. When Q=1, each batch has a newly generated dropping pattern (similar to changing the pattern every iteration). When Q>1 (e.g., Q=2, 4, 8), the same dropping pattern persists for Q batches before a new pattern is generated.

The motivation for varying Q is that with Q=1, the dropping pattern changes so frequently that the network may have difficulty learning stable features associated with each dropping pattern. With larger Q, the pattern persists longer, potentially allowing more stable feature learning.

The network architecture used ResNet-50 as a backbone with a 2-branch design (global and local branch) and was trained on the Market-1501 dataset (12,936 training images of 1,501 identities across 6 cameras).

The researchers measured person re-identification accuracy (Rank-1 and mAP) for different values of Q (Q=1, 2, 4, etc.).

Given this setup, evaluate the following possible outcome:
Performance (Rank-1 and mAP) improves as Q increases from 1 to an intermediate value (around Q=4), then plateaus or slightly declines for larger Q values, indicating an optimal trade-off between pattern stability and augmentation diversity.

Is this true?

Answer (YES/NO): YES